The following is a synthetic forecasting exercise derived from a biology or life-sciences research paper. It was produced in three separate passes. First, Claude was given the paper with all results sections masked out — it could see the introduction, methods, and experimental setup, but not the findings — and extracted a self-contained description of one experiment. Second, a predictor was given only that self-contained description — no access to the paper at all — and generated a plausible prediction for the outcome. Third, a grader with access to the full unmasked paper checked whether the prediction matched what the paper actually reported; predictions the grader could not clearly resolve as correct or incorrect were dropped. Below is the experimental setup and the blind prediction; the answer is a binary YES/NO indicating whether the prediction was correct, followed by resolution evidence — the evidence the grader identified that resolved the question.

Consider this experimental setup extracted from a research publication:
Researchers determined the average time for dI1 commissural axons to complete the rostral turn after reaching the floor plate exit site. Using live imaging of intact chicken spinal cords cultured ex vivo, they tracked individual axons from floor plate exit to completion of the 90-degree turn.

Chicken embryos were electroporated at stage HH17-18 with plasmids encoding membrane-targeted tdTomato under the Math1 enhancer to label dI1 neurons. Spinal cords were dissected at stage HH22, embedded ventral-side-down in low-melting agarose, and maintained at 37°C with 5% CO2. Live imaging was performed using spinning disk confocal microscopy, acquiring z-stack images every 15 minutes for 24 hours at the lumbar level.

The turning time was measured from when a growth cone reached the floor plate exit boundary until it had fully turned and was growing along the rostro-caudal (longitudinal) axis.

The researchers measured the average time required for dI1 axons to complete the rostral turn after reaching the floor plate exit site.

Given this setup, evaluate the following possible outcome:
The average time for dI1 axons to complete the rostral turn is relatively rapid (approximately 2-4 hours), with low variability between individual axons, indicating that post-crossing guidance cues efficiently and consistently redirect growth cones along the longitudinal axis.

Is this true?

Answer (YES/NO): NO